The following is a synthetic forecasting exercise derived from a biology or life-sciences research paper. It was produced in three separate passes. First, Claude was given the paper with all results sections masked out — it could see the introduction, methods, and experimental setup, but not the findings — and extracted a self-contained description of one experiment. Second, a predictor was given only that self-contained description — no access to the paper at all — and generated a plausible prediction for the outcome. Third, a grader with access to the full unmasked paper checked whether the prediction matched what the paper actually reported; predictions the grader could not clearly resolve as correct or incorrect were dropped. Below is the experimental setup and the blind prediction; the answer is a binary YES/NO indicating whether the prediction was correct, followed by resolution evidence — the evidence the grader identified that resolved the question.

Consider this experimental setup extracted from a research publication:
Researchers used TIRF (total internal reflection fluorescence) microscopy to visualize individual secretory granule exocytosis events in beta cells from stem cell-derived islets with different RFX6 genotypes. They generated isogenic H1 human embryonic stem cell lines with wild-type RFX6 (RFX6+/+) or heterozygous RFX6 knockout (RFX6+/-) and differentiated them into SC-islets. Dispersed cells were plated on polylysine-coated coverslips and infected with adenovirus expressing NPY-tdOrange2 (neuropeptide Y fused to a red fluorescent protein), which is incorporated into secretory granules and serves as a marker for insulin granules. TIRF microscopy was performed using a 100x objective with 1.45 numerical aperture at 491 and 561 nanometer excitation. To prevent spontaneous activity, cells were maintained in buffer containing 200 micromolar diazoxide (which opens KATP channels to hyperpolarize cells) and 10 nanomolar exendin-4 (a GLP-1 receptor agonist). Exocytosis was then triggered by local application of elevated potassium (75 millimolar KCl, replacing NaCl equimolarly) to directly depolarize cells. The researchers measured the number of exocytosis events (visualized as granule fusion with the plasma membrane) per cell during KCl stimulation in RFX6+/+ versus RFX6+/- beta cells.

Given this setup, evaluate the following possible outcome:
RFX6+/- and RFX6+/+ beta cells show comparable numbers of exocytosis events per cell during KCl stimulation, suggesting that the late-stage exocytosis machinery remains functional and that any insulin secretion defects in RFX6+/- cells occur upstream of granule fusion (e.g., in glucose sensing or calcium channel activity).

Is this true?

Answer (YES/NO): YES